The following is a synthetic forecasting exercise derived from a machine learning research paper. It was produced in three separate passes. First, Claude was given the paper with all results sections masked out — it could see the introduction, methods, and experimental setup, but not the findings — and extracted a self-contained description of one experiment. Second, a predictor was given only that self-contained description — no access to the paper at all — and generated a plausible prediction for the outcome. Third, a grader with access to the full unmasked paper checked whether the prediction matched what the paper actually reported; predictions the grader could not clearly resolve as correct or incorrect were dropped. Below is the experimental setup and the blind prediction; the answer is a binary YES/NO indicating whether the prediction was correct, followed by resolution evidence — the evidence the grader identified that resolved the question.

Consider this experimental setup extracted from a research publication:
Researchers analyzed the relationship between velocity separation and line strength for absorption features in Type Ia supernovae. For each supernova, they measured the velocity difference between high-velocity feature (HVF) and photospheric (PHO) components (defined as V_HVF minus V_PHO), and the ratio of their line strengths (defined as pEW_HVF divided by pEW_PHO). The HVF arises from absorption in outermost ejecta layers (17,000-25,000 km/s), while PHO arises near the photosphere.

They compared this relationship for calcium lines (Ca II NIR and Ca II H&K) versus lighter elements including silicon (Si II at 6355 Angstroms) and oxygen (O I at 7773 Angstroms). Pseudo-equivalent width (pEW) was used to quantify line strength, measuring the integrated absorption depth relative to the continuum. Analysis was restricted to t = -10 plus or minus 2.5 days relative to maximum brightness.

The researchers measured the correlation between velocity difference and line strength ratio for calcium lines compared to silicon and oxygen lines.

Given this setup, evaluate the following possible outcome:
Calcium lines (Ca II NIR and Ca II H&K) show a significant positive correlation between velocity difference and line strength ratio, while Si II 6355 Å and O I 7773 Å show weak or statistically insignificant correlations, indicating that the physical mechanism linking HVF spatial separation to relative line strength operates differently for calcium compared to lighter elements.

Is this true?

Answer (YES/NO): YES